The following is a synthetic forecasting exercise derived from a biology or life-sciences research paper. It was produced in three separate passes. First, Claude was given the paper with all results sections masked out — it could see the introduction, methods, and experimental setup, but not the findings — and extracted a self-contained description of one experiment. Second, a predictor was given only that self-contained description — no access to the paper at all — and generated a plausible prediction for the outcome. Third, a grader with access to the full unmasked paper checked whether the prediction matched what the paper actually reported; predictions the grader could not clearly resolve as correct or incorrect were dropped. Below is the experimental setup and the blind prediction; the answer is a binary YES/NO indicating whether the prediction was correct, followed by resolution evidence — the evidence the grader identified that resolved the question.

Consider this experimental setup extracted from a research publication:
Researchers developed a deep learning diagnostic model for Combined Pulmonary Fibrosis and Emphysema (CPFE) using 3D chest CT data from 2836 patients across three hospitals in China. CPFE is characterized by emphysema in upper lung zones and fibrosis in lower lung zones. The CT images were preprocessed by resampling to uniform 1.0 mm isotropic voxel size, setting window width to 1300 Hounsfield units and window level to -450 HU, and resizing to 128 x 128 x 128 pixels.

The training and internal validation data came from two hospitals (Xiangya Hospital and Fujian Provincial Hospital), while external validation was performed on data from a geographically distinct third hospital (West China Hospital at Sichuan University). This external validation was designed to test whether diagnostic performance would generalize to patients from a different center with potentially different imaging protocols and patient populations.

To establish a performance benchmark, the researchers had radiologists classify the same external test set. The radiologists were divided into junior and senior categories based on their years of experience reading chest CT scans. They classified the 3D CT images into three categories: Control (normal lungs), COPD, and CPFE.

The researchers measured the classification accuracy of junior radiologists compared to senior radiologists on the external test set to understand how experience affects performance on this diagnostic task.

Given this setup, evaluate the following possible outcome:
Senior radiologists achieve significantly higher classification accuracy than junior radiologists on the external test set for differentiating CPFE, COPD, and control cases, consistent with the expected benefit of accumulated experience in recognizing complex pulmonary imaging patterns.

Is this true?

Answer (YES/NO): YES